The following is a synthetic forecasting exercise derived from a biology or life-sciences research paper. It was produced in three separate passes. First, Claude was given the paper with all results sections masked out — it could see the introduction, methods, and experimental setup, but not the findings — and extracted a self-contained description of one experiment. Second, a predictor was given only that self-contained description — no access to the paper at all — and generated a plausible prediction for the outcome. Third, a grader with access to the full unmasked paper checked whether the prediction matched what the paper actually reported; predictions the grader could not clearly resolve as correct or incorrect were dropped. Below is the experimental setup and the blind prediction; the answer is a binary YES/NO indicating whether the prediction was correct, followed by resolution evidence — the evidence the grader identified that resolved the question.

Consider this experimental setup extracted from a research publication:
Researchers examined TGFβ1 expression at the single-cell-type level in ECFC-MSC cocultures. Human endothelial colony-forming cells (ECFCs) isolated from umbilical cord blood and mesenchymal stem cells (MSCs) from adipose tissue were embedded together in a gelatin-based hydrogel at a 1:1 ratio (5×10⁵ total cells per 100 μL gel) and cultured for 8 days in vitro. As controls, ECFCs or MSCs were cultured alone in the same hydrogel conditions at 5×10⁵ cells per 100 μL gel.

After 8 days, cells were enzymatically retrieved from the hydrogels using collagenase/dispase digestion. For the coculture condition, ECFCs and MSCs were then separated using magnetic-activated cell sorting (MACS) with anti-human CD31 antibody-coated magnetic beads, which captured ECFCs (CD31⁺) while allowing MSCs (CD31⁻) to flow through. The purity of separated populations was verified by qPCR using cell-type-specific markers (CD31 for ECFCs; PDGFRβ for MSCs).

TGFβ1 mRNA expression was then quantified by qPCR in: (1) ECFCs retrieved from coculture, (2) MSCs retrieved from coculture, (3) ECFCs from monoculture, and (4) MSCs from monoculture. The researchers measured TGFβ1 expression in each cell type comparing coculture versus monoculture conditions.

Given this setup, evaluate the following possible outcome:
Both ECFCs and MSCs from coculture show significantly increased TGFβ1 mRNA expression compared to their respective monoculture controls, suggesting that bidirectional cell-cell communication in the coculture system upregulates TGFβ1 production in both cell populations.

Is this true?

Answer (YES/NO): NO